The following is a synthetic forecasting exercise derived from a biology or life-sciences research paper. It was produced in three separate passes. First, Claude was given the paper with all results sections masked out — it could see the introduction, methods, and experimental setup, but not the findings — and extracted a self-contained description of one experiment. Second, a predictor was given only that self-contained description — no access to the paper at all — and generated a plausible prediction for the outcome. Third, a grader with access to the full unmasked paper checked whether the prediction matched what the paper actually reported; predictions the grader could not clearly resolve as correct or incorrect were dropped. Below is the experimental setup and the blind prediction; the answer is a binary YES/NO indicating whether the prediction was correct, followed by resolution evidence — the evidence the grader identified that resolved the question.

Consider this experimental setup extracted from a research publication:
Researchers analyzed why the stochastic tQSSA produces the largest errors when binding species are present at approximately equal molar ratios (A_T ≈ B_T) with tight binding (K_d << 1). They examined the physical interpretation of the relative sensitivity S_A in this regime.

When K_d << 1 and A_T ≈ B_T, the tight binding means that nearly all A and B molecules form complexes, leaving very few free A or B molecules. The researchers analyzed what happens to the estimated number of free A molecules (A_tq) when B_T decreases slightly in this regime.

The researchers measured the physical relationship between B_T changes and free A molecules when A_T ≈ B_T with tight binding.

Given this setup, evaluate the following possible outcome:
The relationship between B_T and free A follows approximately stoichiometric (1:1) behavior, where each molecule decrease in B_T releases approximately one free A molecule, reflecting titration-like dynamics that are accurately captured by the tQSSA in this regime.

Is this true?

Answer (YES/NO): NO